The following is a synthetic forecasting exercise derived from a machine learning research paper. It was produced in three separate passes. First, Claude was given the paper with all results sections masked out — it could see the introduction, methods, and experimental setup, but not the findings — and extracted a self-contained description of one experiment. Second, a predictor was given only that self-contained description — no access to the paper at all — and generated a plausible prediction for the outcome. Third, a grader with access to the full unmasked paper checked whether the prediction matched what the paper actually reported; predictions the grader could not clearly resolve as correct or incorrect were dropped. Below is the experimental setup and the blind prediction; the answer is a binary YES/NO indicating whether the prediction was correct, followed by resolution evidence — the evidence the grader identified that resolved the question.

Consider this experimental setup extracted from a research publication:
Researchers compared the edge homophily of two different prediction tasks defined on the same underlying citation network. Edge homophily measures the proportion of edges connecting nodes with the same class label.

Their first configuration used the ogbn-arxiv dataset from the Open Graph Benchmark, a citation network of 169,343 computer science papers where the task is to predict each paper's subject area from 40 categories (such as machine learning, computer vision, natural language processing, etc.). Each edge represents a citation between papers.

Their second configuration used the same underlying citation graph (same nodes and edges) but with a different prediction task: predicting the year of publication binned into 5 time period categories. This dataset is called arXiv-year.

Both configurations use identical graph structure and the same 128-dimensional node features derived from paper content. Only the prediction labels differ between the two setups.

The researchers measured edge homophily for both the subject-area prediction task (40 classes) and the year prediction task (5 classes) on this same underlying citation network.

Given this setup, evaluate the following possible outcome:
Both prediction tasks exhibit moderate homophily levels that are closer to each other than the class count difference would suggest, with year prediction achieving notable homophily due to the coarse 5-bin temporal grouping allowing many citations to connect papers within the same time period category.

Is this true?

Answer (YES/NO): NO